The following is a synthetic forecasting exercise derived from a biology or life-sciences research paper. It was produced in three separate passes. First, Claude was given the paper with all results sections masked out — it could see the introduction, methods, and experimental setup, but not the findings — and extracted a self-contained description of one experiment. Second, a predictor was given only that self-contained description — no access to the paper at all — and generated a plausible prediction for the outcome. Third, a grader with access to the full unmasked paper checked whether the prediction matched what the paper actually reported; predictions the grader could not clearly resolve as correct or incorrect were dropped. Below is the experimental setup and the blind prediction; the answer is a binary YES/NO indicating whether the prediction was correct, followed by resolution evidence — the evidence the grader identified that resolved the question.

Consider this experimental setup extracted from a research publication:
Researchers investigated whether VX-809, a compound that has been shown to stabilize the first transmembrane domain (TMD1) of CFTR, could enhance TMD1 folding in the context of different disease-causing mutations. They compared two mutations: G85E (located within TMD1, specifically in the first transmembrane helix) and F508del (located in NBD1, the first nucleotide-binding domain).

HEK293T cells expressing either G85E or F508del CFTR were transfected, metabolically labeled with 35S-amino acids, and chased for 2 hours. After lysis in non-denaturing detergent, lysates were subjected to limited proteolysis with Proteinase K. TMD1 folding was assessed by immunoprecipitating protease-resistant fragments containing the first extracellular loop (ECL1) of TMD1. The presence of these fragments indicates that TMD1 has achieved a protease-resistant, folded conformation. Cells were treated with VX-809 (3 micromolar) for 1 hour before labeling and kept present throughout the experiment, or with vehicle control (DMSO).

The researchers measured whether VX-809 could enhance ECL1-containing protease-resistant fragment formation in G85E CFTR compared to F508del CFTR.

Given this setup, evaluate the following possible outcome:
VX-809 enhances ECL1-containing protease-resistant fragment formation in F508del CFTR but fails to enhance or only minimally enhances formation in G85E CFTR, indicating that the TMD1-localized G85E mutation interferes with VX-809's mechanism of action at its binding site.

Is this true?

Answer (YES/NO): NO